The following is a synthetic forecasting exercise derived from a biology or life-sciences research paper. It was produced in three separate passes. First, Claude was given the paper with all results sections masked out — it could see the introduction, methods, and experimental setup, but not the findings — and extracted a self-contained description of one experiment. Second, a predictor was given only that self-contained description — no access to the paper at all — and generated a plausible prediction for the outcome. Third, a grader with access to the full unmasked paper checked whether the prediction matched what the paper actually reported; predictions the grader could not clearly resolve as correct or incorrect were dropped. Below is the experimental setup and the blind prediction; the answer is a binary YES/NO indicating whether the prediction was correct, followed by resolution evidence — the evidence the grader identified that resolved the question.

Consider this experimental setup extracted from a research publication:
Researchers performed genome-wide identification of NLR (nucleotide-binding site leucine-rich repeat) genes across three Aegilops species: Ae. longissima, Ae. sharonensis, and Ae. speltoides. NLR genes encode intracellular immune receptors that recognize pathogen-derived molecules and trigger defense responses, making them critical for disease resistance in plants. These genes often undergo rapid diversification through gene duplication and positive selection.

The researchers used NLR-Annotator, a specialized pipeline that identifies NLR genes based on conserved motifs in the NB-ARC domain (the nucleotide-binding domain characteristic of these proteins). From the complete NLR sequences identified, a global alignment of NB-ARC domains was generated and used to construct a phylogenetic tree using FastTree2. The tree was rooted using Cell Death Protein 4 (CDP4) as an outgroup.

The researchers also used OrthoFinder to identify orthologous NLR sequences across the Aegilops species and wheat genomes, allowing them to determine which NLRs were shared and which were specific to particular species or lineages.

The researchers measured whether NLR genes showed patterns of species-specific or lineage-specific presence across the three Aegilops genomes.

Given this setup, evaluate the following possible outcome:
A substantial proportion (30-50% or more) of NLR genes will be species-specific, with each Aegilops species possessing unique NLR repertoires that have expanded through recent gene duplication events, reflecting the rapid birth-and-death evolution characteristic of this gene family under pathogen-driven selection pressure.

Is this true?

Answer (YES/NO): NO